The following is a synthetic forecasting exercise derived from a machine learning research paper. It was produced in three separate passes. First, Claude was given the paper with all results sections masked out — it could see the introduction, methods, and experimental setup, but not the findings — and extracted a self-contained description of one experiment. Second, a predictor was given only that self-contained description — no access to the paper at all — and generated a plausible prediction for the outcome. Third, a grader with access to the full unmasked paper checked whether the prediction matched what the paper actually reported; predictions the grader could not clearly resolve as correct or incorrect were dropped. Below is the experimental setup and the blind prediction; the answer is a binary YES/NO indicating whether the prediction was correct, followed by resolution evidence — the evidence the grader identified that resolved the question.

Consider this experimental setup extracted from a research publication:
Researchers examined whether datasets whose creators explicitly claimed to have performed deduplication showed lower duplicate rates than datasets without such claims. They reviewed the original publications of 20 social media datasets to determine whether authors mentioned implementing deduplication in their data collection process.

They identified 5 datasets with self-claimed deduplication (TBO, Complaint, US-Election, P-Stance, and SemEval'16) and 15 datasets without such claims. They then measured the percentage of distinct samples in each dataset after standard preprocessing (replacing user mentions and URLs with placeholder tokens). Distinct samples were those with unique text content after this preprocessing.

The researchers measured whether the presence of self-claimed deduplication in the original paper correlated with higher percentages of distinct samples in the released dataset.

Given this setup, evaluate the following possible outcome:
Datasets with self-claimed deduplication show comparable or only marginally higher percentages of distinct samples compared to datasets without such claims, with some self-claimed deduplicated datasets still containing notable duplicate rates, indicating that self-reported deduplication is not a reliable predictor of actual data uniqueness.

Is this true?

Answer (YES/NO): YES